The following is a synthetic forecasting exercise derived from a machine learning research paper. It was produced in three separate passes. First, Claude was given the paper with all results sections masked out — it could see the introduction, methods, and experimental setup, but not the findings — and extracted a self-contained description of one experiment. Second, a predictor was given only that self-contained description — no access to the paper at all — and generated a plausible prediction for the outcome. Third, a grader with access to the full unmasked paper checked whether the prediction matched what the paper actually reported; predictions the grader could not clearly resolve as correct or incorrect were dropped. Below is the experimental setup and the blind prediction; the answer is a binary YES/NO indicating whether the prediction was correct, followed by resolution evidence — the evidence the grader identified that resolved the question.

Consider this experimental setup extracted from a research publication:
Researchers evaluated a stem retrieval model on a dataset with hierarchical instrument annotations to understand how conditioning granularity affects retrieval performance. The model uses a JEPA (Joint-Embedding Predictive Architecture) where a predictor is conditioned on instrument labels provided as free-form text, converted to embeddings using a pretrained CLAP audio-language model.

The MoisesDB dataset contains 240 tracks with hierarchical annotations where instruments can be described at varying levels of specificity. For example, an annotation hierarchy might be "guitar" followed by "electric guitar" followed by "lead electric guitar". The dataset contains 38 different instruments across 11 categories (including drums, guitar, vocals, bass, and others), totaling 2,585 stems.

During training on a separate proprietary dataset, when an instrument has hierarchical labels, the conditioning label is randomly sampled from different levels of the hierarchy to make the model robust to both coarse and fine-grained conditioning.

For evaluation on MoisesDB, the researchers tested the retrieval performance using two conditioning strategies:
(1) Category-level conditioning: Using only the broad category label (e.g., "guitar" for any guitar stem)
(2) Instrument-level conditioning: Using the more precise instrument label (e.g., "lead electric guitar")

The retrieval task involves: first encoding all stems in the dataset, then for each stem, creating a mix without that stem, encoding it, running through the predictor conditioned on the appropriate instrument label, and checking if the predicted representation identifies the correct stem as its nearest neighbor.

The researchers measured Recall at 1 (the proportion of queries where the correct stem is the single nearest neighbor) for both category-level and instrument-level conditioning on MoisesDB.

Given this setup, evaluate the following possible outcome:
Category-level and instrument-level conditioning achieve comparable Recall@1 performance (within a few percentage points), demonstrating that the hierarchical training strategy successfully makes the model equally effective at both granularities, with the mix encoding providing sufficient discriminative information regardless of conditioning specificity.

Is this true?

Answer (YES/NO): YES